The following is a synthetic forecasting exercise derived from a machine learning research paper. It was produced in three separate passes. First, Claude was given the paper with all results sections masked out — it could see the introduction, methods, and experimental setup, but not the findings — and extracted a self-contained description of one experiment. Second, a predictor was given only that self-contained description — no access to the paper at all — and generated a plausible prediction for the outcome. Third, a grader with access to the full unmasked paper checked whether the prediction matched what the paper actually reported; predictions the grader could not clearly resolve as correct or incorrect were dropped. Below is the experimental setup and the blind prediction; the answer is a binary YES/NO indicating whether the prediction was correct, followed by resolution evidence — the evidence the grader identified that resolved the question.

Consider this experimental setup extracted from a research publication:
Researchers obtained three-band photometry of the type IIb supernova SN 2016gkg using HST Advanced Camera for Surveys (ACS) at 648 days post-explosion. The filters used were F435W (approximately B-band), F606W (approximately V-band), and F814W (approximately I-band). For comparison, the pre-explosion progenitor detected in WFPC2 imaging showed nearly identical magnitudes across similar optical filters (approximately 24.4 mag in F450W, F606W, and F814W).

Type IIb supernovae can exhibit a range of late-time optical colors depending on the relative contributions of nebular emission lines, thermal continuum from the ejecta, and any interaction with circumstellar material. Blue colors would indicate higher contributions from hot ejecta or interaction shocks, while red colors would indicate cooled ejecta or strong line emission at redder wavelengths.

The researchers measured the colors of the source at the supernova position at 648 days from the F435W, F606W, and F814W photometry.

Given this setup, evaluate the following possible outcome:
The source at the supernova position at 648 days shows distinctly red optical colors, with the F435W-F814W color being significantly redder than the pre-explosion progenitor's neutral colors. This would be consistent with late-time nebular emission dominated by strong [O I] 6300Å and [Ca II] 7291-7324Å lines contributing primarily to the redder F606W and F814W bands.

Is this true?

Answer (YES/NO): YES